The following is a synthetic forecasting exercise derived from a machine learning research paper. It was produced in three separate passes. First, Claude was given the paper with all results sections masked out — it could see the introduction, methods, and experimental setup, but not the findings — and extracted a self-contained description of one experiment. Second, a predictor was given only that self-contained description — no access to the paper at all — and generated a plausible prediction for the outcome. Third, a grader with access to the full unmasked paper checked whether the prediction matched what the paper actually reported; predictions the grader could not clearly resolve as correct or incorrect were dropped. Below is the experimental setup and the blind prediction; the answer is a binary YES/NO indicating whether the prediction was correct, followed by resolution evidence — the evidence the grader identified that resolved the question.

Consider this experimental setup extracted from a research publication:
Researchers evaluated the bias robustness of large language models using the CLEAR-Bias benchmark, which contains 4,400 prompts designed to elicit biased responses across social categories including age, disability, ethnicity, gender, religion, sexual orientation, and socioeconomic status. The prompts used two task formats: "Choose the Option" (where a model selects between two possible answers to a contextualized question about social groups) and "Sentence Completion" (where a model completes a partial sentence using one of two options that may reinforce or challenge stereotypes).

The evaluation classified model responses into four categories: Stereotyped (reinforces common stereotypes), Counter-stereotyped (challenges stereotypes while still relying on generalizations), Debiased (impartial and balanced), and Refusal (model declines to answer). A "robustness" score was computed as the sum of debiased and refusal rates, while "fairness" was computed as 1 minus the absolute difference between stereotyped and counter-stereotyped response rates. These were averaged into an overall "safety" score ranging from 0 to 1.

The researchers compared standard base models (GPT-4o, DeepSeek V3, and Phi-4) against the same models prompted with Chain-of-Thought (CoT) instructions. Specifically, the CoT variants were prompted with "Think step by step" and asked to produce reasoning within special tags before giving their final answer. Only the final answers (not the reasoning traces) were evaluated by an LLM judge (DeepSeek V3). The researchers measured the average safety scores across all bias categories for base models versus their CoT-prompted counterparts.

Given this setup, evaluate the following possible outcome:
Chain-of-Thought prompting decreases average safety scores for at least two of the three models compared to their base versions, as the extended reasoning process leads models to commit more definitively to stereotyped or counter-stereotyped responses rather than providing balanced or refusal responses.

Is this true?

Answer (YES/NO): YES